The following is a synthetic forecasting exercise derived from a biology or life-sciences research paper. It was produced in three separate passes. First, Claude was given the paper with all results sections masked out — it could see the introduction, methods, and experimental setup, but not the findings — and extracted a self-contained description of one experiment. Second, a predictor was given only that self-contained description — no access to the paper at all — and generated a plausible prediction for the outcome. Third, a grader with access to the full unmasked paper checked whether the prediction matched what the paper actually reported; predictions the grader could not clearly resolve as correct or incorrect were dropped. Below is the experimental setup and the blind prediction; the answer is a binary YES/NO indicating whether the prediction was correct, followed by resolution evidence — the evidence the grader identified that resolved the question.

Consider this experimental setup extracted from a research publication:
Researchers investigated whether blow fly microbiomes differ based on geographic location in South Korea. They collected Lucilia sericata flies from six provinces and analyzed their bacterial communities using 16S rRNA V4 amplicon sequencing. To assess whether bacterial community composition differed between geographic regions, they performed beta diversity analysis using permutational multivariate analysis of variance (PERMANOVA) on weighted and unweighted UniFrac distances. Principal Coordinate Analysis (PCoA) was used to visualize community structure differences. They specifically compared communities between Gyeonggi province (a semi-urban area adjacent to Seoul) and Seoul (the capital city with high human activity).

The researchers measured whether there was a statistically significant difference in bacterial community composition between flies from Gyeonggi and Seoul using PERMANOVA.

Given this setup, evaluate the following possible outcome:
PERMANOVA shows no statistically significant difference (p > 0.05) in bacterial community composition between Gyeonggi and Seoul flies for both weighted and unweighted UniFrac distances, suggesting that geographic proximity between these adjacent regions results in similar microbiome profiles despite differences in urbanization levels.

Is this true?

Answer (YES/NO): NO